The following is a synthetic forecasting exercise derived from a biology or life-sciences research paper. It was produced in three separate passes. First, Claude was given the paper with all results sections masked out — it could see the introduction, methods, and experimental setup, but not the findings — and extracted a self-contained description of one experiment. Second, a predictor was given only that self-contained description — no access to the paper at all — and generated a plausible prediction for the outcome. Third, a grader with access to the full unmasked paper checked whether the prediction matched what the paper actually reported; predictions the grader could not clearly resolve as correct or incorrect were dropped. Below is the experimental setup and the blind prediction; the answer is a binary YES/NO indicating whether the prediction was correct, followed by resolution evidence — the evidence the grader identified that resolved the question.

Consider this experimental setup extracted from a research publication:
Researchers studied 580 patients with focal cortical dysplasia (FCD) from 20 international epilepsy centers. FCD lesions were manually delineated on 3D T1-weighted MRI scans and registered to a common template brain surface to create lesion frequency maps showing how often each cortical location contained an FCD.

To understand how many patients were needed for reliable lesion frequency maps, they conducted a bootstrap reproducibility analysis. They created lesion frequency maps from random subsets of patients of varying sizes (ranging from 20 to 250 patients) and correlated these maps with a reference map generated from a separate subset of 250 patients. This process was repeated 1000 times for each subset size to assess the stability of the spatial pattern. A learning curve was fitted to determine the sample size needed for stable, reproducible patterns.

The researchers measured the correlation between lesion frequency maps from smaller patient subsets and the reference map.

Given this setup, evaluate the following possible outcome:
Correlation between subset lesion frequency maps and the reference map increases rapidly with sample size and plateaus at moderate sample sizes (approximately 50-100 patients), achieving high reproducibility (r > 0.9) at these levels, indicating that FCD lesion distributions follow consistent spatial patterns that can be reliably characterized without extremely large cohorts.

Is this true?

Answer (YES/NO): NO